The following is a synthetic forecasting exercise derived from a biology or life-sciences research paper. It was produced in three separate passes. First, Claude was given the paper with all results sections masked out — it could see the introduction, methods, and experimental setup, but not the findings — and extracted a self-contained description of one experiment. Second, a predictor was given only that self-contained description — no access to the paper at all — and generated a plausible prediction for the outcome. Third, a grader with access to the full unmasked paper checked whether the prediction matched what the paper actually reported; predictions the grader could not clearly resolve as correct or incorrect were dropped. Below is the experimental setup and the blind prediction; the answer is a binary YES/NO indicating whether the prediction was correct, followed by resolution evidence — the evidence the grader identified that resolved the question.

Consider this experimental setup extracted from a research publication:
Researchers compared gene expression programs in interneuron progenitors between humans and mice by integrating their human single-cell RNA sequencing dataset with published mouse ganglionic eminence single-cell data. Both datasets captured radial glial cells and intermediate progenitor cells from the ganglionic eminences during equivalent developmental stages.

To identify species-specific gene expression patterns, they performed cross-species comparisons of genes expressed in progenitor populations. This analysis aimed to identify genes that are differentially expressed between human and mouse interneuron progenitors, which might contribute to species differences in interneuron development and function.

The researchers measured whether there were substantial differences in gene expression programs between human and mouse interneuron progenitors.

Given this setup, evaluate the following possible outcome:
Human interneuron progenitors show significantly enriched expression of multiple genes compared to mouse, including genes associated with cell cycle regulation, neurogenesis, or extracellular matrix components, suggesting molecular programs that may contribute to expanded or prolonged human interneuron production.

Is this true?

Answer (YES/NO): NO